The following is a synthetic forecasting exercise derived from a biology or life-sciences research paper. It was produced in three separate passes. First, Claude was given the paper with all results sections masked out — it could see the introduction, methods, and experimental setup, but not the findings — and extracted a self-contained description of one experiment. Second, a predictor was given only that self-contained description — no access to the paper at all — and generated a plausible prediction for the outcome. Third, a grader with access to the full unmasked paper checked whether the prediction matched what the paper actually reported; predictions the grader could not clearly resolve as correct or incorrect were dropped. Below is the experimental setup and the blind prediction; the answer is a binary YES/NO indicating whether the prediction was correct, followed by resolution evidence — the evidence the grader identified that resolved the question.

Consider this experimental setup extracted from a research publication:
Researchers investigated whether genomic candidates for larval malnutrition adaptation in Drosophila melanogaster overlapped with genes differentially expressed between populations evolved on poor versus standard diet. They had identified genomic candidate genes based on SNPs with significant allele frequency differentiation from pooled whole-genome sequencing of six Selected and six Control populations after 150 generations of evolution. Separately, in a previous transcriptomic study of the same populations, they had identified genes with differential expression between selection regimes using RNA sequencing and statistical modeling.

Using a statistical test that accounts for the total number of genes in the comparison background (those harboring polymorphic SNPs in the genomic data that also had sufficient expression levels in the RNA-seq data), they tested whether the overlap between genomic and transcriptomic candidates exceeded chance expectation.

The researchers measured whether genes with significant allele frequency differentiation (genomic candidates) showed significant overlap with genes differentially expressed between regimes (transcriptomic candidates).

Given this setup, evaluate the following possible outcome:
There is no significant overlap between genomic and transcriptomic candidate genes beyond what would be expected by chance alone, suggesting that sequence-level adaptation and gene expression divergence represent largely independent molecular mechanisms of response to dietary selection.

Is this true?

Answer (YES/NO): NO